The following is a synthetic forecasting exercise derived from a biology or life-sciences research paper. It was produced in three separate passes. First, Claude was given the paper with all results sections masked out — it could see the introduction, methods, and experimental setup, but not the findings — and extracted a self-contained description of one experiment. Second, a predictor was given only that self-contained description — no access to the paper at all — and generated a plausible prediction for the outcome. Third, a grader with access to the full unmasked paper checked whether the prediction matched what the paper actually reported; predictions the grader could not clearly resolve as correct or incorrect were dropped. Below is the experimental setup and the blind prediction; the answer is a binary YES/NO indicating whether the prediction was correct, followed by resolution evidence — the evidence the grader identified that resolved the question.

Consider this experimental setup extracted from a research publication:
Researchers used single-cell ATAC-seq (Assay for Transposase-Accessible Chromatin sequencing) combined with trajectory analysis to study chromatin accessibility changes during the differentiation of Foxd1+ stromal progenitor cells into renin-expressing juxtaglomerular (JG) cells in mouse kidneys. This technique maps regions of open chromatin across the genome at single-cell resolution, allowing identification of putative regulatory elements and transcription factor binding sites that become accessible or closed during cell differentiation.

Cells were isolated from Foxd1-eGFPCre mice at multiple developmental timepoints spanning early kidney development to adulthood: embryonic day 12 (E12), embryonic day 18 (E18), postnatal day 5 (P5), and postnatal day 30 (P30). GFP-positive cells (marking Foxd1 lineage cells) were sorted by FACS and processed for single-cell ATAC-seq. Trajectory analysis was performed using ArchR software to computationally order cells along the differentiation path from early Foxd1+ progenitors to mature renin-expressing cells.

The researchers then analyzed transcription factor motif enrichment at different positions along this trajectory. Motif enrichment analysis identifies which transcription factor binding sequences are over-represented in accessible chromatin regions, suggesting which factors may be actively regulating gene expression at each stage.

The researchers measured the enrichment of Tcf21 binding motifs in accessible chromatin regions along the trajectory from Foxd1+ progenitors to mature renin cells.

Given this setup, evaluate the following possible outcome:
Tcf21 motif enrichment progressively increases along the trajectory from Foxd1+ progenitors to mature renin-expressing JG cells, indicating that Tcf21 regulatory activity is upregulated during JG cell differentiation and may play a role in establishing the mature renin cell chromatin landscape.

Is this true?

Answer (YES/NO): NO